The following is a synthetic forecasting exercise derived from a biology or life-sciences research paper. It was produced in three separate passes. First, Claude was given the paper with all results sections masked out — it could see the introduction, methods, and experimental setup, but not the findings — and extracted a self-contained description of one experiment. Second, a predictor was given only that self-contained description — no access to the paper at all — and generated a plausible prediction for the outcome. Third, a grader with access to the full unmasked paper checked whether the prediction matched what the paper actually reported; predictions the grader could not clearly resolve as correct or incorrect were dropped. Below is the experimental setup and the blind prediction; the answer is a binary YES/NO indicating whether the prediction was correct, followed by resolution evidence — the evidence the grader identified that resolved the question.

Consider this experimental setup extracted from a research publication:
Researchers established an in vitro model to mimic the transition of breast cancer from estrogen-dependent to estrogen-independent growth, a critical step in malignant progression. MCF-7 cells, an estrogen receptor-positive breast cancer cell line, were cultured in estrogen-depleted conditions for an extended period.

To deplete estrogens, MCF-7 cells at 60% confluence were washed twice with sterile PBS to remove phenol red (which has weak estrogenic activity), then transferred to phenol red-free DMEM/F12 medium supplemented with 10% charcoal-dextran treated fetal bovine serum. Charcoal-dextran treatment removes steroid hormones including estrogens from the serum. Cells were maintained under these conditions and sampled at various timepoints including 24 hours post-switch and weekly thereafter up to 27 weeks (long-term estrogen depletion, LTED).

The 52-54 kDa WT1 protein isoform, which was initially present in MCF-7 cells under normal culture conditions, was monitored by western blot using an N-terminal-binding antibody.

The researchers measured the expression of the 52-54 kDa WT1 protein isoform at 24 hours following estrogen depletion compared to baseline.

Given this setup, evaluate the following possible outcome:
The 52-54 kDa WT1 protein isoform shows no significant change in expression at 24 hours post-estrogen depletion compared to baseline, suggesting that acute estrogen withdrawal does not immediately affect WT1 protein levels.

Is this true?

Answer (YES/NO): NO